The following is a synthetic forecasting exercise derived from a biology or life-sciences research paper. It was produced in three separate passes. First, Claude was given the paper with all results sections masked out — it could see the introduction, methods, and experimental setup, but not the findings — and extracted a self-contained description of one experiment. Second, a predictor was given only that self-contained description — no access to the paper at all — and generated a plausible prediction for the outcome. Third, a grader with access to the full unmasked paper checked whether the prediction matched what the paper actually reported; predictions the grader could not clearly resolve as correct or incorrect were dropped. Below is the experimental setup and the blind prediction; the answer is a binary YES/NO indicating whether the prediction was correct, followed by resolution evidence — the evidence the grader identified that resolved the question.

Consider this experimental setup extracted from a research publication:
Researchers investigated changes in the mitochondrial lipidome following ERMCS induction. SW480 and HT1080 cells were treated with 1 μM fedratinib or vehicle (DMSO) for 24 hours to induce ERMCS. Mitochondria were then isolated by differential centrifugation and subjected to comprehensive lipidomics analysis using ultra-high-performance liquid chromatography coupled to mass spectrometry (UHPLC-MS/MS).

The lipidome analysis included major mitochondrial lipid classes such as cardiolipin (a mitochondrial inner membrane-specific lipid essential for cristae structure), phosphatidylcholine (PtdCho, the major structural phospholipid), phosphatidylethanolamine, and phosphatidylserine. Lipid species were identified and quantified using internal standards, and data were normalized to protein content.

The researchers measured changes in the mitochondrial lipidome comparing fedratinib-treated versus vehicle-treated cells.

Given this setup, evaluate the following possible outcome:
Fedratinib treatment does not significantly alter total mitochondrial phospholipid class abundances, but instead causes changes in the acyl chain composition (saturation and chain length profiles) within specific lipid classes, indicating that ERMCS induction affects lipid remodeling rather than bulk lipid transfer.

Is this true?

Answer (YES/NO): NO